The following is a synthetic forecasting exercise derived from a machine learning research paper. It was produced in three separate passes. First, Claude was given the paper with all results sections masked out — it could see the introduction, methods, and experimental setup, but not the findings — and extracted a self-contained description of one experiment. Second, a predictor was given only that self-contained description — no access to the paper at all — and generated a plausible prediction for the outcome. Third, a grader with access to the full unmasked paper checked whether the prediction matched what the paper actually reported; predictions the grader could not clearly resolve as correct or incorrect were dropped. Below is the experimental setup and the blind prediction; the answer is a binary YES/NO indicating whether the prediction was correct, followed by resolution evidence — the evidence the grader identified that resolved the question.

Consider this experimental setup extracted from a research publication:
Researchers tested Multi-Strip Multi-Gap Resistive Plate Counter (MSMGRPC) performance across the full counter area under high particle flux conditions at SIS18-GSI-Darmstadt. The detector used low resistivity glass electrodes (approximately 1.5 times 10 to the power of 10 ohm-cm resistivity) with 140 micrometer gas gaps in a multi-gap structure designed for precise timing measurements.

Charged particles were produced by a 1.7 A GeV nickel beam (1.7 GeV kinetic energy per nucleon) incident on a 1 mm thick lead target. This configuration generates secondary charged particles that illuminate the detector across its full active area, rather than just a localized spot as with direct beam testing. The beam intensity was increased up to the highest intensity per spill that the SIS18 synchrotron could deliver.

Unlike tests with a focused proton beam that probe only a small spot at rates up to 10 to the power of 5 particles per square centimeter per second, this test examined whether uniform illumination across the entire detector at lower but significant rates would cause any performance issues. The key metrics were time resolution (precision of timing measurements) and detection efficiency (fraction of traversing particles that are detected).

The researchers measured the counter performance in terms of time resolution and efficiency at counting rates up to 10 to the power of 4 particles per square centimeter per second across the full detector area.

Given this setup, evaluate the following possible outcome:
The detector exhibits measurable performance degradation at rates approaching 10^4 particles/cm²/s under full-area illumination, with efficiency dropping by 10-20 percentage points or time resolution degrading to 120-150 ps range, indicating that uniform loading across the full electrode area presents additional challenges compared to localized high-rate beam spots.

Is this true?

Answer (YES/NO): NO